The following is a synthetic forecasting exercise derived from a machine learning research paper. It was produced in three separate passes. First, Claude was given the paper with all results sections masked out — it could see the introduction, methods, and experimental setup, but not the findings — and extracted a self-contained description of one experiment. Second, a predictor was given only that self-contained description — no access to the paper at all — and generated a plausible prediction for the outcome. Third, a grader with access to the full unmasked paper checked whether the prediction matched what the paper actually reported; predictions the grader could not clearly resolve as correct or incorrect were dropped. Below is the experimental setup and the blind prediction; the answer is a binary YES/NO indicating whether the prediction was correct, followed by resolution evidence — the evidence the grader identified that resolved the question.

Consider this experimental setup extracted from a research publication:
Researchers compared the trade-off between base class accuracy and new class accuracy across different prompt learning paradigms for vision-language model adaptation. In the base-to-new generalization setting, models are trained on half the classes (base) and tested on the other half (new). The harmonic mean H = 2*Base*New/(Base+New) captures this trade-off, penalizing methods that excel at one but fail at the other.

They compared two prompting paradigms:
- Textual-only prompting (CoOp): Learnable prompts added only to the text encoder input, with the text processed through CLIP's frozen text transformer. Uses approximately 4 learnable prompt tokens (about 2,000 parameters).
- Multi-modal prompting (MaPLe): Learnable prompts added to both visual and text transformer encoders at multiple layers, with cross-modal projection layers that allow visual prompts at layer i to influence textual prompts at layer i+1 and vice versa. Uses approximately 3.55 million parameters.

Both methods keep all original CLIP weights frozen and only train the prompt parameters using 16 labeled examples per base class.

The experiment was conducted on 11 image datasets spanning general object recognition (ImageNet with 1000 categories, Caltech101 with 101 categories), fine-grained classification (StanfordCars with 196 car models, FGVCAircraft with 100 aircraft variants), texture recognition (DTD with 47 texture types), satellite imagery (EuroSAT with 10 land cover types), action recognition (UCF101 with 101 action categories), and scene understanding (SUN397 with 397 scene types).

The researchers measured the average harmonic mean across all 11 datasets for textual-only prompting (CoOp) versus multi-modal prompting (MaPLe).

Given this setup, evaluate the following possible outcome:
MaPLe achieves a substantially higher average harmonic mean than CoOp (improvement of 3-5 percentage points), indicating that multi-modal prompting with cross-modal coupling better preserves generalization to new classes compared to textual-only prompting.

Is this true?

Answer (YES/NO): NO